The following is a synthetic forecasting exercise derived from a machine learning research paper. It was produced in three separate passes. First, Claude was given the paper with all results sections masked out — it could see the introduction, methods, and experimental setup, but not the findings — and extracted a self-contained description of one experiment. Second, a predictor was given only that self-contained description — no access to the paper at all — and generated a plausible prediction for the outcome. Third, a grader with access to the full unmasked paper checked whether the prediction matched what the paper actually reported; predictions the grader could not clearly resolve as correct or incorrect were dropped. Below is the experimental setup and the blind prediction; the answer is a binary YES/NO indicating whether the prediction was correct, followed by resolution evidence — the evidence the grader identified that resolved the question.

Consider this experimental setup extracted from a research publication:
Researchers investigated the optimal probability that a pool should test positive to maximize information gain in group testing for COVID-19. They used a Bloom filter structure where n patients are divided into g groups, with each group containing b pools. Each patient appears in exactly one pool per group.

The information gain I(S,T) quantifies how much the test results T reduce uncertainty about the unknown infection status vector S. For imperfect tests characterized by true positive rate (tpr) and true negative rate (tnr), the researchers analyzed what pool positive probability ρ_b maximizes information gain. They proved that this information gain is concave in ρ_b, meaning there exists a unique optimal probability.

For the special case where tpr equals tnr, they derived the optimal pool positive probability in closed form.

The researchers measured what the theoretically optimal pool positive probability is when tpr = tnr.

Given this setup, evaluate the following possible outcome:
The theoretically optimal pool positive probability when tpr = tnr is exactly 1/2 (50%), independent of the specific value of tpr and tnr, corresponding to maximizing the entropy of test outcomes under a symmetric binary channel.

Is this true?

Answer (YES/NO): YES